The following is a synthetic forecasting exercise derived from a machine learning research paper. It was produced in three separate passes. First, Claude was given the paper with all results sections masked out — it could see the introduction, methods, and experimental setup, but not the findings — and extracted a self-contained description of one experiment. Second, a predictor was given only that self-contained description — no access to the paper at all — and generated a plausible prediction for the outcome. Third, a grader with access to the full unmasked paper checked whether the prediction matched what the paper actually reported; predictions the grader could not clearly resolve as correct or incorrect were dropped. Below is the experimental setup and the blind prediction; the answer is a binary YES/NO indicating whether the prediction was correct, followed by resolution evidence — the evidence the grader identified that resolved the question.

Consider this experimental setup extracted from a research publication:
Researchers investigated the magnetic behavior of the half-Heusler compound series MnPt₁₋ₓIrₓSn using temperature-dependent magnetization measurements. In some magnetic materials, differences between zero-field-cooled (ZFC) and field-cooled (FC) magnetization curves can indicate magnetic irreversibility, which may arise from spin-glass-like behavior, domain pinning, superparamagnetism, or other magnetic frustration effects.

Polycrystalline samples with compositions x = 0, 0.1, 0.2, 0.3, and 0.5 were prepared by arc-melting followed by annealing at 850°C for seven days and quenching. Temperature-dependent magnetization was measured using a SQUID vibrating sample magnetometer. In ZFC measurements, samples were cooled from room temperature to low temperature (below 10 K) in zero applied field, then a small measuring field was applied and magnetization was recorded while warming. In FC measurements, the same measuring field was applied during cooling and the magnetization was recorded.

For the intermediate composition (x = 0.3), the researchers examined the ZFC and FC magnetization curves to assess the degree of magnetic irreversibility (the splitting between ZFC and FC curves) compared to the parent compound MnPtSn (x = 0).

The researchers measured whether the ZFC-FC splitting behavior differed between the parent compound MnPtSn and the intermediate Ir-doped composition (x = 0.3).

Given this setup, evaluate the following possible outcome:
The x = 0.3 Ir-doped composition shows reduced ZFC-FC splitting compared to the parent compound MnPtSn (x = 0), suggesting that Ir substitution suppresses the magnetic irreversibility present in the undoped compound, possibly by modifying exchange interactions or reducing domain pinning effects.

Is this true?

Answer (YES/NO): NO